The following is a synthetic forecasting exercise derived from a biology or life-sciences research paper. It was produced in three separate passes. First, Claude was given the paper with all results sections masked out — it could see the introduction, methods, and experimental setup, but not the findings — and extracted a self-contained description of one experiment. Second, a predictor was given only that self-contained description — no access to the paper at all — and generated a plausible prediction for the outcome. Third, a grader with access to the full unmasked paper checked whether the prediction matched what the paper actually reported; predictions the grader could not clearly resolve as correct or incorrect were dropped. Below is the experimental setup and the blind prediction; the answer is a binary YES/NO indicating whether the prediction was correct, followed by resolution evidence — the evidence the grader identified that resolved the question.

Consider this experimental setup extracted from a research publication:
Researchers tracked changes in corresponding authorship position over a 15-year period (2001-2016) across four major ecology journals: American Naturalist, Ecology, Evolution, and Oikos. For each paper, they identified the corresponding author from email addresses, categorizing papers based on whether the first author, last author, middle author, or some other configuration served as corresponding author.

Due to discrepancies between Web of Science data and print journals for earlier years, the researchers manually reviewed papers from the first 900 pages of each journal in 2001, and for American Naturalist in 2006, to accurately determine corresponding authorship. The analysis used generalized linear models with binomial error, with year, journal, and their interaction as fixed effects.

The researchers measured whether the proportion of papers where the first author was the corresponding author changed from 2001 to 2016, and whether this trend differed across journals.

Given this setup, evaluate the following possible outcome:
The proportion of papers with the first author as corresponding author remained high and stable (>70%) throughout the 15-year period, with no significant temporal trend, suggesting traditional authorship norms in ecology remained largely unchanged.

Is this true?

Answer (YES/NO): NO